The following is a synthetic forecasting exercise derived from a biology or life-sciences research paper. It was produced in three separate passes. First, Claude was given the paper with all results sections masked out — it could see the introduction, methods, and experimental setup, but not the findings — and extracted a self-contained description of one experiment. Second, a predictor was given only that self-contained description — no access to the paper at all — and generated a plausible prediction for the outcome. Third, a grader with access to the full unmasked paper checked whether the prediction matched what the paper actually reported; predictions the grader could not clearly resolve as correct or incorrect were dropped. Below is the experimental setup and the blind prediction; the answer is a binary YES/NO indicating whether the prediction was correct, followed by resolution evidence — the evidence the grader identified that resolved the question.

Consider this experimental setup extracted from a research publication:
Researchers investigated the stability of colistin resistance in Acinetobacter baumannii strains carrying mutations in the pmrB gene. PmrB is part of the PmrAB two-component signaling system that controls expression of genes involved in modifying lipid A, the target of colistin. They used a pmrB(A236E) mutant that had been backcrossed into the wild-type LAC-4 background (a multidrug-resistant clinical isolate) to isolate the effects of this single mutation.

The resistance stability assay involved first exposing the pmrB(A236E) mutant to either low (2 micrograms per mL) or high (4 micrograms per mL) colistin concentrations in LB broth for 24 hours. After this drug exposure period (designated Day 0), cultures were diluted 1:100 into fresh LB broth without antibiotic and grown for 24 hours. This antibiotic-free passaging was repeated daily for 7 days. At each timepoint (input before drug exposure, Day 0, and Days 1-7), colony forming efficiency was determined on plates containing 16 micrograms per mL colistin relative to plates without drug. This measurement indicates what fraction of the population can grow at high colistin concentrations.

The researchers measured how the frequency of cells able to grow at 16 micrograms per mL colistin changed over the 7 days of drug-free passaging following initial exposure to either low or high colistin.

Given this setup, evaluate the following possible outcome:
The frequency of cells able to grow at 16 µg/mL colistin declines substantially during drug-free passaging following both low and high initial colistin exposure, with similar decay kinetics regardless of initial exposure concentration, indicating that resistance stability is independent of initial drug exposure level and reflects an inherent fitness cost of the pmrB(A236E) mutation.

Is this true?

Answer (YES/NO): NO